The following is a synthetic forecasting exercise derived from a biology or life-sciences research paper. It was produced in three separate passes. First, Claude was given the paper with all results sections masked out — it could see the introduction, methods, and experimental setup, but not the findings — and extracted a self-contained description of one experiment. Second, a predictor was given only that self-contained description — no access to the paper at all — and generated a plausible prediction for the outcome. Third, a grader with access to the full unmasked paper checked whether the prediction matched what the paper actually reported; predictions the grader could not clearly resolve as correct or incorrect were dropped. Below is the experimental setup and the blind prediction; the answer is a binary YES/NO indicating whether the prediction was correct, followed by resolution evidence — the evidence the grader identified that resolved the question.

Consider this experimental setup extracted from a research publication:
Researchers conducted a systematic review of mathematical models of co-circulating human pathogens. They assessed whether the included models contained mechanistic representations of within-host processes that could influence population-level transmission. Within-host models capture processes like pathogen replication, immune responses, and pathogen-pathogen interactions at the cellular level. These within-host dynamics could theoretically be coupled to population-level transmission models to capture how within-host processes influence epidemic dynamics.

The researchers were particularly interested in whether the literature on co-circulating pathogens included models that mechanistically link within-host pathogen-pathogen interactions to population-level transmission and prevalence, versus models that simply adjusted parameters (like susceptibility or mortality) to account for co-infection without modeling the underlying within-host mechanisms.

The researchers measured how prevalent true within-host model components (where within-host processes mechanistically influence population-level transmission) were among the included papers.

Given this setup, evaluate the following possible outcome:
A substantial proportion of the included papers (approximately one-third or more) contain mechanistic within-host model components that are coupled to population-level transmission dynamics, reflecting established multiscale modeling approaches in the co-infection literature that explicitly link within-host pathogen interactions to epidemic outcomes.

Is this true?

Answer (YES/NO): NO